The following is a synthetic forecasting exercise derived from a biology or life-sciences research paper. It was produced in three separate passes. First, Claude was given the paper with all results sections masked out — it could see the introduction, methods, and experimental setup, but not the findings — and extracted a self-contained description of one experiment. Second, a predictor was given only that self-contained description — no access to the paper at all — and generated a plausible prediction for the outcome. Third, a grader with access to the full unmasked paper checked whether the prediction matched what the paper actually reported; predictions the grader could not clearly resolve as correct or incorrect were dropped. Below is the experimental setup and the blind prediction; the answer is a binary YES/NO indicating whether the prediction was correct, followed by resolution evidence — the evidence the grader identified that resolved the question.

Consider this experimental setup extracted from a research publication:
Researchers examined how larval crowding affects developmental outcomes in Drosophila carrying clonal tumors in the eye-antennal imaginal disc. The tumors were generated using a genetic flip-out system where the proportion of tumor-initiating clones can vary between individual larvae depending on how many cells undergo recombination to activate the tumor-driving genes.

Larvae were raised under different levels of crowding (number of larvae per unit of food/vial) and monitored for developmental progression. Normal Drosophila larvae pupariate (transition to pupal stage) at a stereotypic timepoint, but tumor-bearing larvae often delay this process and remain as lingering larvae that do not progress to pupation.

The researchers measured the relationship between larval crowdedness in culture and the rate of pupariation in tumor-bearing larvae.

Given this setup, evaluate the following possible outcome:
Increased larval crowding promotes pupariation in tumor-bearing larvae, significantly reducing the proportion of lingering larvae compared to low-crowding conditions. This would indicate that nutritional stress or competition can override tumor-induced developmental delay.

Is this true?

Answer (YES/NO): NO